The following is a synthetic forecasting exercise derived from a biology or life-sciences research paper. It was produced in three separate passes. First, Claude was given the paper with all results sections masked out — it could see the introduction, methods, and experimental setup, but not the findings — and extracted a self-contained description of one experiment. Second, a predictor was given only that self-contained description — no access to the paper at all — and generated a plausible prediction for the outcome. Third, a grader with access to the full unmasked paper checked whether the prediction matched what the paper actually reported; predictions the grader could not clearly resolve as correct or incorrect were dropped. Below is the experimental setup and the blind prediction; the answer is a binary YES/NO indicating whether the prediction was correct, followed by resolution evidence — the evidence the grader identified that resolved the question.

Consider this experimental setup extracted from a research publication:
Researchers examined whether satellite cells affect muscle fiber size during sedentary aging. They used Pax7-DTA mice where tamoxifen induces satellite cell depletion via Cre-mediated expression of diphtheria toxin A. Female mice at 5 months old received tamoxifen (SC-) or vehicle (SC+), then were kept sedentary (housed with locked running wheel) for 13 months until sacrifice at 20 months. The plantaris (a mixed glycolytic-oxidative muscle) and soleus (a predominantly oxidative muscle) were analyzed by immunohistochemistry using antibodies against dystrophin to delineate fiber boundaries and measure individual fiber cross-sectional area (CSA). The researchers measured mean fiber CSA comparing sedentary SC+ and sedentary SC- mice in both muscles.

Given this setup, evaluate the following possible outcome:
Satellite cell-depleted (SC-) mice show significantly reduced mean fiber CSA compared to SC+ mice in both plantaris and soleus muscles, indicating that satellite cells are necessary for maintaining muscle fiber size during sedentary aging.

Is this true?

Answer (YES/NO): NO